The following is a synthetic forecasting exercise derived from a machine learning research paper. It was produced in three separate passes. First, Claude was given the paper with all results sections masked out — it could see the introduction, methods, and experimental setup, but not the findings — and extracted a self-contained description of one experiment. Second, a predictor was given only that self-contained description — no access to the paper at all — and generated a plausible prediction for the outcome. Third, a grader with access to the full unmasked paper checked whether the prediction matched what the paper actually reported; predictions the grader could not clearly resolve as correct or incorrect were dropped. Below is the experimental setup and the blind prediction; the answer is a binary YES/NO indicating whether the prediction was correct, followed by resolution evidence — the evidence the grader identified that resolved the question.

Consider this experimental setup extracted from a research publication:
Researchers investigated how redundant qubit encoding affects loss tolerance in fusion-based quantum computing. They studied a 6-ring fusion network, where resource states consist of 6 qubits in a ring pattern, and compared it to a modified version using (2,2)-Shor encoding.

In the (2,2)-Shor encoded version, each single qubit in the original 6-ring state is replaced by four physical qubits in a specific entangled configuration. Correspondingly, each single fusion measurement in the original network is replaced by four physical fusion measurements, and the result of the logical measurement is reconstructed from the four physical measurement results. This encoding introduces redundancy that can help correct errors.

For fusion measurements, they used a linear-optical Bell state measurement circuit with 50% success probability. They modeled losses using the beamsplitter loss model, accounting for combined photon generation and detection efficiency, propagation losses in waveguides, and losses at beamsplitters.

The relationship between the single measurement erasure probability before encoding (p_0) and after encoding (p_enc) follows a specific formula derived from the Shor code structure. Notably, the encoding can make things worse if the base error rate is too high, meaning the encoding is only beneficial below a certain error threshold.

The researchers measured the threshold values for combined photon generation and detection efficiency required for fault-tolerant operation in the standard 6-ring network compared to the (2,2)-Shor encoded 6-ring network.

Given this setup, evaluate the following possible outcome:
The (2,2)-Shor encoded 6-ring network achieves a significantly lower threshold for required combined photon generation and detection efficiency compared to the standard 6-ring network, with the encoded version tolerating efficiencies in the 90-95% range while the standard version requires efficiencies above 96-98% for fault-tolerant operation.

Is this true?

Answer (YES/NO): NO